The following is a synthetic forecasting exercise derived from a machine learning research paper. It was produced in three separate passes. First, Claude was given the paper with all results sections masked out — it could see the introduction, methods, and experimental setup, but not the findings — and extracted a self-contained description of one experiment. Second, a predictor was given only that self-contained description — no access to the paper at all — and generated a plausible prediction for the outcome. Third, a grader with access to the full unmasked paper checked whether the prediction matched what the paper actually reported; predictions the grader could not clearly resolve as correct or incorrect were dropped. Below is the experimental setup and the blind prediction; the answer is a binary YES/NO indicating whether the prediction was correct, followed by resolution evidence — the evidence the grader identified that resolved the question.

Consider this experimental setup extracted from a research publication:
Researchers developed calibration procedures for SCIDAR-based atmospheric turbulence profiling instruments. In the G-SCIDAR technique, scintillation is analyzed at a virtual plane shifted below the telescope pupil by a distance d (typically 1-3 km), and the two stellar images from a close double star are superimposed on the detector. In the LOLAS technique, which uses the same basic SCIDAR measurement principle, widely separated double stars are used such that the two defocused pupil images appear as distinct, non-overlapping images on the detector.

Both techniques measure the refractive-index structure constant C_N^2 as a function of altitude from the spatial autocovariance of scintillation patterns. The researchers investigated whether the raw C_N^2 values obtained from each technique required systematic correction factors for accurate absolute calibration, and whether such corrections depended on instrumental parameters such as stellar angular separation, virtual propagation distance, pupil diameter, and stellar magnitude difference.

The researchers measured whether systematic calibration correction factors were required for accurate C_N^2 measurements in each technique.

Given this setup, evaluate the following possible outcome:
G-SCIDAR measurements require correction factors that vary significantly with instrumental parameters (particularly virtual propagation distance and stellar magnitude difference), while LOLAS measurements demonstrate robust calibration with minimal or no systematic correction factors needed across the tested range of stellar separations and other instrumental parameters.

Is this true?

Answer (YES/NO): YES